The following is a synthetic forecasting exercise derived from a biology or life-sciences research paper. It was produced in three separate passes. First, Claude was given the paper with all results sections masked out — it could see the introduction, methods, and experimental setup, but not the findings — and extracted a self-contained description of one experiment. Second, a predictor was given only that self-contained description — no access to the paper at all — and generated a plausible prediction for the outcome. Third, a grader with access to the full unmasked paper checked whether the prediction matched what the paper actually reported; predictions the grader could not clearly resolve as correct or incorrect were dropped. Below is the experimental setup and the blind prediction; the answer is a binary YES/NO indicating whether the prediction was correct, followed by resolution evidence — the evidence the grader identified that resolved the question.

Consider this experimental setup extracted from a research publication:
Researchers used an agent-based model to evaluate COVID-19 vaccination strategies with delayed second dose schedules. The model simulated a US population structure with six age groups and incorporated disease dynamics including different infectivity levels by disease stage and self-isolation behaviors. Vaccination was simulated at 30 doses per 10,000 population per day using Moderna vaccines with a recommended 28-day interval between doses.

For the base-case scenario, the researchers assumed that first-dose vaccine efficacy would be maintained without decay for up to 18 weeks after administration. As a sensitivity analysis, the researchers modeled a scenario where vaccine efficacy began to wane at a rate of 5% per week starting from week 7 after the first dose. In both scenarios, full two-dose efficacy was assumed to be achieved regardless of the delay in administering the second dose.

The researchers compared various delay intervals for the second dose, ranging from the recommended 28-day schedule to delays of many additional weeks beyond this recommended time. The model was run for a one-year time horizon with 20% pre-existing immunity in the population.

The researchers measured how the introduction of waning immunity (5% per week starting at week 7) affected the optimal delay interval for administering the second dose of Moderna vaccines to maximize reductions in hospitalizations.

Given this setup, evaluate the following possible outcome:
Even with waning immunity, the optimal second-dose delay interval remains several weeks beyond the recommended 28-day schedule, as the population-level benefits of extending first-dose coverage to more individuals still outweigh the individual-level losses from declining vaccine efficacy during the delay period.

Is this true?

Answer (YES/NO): YES